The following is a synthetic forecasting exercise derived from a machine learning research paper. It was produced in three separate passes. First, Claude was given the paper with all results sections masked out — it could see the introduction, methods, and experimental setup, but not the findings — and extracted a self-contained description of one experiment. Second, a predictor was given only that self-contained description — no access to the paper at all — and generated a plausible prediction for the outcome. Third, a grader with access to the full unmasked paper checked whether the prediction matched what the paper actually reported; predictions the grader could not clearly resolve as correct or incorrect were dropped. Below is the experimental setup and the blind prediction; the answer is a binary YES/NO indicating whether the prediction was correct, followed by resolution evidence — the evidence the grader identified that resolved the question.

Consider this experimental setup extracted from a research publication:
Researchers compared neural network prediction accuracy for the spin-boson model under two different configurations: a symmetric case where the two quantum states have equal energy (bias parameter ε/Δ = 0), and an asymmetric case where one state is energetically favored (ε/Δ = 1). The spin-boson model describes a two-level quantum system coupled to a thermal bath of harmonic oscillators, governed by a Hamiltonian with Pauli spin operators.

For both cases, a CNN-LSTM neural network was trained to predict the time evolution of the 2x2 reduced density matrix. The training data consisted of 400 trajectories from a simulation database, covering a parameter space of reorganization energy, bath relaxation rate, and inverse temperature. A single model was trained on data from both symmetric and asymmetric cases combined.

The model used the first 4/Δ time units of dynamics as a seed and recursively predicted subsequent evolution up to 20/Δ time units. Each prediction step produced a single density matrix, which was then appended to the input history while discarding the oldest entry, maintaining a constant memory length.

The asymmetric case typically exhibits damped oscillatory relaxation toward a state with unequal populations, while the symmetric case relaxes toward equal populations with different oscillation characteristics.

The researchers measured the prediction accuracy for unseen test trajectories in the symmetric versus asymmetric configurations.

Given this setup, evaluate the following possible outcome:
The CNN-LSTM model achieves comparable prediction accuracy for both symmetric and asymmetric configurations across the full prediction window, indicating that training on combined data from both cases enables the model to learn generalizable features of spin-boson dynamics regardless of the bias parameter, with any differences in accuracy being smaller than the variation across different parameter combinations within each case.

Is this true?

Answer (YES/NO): NO